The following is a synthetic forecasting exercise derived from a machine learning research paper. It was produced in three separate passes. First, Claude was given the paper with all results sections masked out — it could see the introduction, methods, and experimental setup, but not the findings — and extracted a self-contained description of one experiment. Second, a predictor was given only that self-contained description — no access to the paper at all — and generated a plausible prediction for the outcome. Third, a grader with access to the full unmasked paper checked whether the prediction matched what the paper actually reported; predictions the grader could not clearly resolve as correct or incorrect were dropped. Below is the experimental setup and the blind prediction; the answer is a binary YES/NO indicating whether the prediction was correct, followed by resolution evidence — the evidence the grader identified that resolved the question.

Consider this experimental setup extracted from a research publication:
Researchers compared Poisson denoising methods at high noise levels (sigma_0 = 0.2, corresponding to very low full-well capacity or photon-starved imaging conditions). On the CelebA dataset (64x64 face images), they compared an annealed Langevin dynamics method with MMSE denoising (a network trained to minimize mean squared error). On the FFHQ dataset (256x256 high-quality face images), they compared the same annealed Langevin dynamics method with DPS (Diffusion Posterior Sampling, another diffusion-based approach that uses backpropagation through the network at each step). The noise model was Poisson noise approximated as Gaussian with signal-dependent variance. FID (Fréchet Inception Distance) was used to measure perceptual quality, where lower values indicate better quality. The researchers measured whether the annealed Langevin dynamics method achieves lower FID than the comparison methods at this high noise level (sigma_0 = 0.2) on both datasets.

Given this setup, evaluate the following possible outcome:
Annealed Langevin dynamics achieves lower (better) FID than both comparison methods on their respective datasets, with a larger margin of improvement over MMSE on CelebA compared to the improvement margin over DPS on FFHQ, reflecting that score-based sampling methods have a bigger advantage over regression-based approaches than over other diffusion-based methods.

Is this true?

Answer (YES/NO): NO